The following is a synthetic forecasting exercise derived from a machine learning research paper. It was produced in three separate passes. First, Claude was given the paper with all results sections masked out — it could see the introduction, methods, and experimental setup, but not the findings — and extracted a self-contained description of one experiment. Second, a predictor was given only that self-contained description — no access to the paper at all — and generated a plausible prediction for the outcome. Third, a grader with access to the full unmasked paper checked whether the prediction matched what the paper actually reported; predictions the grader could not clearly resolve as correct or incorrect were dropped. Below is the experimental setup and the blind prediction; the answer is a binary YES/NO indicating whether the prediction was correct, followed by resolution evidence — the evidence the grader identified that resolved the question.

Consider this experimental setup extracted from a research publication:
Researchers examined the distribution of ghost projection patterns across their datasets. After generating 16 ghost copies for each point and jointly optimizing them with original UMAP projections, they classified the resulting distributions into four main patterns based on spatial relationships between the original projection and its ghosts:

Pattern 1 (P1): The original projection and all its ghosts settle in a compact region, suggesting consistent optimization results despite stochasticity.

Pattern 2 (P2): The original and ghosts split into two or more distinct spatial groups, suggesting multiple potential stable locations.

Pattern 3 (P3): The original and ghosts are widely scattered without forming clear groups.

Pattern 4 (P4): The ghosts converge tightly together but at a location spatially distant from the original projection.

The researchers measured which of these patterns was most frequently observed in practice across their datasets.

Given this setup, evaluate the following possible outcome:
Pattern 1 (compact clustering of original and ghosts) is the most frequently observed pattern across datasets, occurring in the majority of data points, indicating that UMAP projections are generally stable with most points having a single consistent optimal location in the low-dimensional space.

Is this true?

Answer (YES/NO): YES